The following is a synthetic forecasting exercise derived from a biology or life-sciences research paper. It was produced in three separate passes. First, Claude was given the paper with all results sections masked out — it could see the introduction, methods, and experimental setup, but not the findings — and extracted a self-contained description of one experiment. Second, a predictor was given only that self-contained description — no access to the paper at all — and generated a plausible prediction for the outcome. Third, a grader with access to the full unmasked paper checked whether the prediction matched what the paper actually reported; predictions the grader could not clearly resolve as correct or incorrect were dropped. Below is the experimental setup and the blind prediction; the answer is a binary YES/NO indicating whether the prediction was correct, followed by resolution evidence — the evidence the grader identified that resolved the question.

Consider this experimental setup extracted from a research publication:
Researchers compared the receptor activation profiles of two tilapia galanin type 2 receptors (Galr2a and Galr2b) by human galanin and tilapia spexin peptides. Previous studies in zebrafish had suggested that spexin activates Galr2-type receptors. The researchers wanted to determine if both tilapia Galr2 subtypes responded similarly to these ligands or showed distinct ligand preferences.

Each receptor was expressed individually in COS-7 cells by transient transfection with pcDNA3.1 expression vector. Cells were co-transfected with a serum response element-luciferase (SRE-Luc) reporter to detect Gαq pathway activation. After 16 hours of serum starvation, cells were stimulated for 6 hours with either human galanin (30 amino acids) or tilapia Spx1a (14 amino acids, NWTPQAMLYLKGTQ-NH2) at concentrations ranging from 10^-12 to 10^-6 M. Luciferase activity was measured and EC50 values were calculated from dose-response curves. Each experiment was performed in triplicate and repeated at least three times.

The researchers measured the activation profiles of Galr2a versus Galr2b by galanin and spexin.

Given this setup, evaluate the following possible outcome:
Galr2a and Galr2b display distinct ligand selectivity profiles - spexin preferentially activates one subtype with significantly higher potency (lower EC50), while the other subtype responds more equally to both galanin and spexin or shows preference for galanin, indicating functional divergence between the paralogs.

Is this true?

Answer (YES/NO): YES